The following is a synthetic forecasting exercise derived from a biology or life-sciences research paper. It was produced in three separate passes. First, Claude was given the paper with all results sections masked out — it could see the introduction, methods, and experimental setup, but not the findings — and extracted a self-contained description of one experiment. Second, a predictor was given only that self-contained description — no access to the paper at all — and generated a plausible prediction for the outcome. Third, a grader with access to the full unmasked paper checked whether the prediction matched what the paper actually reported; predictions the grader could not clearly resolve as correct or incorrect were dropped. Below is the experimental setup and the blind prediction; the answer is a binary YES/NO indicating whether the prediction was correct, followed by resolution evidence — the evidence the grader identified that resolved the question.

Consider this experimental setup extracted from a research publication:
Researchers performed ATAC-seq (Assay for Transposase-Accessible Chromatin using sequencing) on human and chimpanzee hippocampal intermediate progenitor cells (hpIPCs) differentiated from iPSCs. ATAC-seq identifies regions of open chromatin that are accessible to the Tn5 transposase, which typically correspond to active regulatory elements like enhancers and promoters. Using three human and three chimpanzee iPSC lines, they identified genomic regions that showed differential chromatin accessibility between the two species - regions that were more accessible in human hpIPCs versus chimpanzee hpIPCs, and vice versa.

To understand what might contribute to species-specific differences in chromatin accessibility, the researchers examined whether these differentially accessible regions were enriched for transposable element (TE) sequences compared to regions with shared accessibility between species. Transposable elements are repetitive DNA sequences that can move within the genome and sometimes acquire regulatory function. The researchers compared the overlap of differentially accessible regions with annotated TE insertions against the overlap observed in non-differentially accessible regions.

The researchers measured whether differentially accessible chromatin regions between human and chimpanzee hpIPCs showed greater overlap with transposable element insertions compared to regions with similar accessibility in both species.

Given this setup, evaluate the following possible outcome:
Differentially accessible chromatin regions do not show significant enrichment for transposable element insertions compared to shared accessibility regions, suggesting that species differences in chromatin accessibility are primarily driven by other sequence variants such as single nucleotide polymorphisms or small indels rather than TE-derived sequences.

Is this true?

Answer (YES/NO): NO